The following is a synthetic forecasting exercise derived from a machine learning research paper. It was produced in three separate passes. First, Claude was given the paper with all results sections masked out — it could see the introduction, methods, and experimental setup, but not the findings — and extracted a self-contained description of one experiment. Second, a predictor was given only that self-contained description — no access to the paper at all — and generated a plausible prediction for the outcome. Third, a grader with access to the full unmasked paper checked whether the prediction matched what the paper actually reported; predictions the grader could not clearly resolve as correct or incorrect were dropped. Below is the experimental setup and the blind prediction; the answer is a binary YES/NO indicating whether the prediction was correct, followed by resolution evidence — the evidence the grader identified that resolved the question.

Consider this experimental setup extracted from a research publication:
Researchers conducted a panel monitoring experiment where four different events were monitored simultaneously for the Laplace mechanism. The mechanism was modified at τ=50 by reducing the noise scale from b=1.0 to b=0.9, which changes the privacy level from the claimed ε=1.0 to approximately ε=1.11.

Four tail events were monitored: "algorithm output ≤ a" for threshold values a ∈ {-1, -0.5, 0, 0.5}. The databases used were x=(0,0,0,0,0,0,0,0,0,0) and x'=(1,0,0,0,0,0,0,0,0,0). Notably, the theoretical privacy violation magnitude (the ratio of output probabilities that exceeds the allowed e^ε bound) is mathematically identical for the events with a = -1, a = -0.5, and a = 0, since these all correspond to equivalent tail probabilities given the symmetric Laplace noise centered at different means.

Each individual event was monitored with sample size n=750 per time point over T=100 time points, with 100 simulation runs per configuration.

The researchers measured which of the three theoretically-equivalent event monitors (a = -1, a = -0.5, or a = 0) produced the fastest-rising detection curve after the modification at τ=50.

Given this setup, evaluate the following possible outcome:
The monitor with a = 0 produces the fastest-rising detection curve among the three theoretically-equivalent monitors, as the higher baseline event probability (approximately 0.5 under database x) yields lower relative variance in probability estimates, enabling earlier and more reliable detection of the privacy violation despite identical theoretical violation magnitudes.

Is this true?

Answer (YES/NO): YES